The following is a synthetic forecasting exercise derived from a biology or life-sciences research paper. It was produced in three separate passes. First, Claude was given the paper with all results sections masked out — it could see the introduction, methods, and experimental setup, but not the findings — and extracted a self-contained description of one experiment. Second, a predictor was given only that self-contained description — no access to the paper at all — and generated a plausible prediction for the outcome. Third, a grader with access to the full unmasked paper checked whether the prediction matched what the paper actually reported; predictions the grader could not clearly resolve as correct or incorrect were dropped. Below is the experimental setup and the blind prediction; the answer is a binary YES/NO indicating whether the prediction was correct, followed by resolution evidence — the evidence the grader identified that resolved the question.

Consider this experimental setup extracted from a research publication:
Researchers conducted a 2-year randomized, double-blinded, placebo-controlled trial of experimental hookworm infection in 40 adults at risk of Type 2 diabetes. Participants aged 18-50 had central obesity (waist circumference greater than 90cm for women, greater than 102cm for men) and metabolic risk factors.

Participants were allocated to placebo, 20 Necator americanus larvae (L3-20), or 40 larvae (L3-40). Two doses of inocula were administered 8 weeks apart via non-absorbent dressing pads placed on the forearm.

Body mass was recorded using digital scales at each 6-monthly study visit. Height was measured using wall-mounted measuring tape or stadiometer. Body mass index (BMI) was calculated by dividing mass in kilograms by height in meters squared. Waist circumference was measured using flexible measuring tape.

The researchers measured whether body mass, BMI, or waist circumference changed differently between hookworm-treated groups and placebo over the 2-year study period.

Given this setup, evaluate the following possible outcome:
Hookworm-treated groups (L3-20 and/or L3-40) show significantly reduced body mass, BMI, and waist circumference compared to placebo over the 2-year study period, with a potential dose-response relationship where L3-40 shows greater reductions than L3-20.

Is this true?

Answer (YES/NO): NO